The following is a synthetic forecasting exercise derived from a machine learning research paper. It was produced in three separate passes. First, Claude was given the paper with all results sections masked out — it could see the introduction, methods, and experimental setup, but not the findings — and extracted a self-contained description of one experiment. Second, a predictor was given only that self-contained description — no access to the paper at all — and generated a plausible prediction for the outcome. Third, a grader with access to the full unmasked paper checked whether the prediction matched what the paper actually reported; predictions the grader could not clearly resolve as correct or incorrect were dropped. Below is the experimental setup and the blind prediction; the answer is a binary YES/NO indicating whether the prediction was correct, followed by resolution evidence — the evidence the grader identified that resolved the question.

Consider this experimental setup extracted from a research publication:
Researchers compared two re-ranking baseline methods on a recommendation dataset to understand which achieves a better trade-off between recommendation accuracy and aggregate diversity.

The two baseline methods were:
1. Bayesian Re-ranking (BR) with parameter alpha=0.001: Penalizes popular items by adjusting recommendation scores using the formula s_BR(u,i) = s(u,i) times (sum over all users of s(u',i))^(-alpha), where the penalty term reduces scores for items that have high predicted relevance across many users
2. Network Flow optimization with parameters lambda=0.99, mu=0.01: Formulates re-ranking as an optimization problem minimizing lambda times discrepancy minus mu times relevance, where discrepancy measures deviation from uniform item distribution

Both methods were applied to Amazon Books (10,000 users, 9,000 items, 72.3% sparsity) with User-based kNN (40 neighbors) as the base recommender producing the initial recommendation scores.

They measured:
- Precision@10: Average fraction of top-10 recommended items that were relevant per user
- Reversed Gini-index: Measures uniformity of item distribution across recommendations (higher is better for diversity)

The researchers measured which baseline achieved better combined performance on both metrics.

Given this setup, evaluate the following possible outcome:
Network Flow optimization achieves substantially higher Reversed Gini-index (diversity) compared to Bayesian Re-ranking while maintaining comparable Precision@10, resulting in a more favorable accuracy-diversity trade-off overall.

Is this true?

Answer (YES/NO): NO